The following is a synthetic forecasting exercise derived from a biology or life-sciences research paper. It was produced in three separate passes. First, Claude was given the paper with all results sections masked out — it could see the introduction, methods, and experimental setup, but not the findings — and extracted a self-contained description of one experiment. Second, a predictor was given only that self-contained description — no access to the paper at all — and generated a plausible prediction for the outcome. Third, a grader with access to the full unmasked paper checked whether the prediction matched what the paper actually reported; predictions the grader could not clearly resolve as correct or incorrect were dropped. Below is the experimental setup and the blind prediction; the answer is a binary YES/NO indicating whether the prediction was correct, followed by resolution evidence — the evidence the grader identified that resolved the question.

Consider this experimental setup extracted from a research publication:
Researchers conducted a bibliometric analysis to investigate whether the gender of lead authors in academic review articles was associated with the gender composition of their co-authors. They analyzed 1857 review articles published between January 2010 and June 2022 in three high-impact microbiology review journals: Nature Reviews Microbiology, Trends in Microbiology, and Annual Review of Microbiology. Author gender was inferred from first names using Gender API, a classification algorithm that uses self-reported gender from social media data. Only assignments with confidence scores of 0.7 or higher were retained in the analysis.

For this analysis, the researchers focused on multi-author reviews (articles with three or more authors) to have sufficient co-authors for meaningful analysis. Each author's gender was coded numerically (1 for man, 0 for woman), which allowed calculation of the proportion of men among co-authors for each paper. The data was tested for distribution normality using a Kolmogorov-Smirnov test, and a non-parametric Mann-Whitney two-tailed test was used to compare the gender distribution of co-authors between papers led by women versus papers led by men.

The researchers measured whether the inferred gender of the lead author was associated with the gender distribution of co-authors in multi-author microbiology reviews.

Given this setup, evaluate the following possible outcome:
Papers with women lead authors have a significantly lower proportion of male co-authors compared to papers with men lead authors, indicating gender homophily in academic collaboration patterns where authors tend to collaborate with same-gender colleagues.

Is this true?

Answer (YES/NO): YES